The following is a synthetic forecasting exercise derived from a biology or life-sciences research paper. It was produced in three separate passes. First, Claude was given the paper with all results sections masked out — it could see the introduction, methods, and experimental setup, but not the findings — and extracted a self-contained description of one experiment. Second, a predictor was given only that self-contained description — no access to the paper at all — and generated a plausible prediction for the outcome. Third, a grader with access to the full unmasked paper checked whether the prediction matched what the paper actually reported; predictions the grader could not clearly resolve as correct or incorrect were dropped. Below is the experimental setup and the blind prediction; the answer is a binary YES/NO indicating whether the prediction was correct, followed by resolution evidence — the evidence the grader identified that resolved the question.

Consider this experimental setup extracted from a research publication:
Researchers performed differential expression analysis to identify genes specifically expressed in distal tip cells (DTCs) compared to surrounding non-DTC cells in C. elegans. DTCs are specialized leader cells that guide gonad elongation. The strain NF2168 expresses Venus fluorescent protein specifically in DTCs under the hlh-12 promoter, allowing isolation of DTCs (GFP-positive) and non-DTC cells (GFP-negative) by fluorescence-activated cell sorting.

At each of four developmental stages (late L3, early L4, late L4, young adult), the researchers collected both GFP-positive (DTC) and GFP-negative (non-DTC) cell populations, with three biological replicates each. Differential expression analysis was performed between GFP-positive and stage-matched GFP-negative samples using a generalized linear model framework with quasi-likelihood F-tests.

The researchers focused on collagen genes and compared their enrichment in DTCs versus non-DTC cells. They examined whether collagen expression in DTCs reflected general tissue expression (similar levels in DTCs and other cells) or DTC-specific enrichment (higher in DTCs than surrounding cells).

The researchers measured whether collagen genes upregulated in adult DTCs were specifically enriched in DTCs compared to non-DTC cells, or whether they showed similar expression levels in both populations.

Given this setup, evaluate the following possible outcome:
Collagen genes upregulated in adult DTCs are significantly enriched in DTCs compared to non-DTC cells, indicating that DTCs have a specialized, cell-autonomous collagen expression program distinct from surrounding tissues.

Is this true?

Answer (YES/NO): YES